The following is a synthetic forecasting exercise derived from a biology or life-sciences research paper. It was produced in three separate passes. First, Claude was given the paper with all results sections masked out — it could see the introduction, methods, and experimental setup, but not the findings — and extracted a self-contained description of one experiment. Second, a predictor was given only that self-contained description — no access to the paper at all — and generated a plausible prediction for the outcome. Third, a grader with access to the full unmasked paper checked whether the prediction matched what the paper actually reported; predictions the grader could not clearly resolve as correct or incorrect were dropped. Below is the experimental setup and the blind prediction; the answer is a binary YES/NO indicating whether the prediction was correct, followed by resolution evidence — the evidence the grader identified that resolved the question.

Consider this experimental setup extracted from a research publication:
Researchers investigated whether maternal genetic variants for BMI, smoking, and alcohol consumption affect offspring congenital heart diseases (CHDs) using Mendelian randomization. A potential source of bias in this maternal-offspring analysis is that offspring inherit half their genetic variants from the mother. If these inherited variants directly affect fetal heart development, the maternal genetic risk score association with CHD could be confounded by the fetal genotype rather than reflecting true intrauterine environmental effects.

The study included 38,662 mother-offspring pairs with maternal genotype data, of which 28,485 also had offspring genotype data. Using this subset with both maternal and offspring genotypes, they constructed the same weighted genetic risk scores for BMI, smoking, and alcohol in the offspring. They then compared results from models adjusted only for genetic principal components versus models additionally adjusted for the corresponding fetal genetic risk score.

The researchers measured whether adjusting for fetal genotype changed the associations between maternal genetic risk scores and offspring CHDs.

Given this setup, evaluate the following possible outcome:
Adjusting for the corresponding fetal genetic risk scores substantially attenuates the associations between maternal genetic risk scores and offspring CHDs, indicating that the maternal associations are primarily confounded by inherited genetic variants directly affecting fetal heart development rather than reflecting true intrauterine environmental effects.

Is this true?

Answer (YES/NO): NO